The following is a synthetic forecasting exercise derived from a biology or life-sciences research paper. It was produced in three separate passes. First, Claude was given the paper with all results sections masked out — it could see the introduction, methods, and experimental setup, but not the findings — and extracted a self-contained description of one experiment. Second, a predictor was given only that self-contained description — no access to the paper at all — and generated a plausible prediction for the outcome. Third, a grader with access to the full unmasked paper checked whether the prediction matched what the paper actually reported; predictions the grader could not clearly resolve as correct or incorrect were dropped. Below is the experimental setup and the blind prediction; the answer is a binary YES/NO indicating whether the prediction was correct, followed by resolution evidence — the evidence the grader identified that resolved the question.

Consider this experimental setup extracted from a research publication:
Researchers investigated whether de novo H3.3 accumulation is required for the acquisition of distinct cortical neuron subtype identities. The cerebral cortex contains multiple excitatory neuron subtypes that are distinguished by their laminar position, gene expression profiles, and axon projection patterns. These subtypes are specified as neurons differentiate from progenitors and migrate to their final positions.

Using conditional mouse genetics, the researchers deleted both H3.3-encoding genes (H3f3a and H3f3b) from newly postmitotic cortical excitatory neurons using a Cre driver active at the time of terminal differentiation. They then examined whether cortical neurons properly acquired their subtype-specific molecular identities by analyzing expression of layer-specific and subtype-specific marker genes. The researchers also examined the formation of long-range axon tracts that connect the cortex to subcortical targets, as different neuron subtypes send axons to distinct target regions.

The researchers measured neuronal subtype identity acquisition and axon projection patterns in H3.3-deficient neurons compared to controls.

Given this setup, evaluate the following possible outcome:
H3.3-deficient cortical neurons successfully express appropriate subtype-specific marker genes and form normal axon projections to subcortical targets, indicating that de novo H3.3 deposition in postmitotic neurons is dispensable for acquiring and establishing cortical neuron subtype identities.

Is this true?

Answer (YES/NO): NO